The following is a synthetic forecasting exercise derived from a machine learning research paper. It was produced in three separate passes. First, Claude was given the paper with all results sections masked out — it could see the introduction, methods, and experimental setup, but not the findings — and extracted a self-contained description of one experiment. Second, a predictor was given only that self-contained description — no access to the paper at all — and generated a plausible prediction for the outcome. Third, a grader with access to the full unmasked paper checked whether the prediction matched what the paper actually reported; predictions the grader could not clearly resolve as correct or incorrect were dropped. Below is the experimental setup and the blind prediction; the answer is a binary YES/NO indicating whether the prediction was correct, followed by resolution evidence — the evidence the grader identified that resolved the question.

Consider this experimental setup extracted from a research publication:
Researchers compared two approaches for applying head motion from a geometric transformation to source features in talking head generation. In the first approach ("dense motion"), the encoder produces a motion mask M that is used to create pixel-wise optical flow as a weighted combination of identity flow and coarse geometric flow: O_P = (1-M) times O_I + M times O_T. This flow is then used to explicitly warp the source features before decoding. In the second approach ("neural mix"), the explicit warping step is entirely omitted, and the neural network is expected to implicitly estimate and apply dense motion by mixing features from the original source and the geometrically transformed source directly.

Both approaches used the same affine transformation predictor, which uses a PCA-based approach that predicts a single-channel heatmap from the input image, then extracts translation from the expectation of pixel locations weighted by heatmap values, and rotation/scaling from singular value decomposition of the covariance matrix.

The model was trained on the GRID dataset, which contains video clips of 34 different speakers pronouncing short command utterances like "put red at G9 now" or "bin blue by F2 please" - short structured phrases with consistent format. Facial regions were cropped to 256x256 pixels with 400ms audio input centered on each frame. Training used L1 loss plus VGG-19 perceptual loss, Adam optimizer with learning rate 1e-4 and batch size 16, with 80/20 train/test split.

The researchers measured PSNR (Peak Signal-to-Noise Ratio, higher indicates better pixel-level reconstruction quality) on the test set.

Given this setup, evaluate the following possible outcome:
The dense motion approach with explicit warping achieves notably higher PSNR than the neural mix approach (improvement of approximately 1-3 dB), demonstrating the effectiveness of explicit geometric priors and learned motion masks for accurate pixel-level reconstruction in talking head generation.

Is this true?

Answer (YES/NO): NO